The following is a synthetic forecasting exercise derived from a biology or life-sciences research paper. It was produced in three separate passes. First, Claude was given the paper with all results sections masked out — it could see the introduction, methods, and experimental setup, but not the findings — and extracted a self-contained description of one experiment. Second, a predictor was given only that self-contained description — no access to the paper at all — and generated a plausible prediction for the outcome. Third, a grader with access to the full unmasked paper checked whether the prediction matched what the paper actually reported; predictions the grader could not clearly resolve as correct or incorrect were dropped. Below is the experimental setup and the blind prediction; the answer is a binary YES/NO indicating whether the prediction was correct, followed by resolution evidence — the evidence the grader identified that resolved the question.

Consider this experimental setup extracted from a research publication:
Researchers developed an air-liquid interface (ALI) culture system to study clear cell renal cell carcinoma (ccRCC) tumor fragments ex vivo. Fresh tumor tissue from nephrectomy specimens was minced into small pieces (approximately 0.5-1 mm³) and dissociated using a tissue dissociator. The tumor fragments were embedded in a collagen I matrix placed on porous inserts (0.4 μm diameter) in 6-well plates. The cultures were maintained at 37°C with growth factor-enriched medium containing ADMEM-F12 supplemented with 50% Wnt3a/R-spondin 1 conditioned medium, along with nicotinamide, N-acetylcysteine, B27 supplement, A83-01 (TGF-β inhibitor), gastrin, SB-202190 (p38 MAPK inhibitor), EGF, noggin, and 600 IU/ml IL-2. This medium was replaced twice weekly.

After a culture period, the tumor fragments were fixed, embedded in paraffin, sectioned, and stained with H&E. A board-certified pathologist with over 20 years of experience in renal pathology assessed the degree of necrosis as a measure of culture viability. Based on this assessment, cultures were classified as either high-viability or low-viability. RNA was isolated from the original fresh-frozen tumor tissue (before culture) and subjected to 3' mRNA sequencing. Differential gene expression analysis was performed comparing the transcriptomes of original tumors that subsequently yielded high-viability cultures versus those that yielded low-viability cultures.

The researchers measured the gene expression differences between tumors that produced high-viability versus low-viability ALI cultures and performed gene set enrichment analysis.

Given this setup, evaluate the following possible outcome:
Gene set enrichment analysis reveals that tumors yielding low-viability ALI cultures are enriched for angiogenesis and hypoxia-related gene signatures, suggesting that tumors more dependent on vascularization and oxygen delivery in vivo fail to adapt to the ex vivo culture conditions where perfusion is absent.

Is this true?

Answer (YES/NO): NO